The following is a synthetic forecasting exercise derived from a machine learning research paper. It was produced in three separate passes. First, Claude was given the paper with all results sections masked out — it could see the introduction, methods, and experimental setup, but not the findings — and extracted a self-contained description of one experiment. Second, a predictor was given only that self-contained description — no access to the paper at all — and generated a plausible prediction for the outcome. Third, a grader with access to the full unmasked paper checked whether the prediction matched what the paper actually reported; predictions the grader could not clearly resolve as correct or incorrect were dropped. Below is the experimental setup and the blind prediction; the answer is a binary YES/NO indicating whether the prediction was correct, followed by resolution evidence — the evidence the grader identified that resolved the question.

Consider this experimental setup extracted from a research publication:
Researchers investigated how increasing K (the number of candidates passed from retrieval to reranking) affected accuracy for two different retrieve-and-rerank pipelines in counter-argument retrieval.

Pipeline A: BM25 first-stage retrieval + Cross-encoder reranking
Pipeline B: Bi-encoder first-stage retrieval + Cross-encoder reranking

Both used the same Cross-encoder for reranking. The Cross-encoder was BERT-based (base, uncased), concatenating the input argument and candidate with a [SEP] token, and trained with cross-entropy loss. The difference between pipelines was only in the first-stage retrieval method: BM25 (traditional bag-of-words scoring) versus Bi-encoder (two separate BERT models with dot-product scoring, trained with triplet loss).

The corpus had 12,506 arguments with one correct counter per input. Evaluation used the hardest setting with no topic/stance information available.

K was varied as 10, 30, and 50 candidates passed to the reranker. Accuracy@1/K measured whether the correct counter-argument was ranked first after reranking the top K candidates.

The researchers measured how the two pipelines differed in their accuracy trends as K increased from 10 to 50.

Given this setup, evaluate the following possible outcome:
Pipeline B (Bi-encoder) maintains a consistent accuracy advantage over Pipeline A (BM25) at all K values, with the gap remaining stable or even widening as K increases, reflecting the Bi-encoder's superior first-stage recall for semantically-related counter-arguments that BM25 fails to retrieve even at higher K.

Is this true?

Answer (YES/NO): NO